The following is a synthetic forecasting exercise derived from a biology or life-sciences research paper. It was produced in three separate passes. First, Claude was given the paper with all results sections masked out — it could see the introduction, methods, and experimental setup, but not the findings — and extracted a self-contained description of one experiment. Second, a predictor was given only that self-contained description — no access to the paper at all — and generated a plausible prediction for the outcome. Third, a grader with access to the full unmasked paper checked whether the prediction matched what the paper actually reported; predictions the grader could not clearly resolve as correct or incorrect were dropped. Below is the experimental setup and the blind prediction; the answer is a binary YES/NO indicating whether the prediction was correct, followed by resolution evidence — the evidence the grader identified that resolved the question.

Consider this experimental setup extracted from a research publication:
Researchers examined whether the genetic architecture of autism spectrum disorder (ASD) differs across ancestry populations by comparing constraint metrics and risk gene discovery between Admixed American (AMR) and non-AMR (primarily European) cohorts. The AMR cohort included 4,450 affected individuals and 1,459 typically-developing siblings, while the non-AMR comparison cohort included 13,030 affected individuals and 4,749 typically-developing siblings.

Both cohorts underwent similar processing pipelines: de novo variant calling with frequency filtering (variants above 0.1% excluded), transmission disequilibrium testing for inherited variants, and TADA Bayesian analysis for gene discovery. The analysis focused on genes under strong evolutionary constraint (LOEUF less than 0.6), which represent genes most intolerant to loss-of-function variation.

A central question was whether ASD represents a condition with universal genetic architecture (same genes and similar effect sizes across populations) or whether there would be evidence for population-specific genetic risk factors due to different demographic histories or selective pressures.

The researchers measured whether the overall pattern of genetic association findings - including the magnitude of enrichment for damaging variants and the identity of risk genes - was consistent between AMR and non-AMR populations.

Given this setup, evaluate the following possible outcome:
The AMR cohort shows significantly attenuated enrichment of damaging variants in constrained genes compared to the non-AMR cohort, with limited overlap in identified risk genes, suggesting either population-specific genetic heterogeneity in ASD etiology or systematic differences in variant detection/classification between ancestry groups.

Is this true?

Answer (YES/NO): NO